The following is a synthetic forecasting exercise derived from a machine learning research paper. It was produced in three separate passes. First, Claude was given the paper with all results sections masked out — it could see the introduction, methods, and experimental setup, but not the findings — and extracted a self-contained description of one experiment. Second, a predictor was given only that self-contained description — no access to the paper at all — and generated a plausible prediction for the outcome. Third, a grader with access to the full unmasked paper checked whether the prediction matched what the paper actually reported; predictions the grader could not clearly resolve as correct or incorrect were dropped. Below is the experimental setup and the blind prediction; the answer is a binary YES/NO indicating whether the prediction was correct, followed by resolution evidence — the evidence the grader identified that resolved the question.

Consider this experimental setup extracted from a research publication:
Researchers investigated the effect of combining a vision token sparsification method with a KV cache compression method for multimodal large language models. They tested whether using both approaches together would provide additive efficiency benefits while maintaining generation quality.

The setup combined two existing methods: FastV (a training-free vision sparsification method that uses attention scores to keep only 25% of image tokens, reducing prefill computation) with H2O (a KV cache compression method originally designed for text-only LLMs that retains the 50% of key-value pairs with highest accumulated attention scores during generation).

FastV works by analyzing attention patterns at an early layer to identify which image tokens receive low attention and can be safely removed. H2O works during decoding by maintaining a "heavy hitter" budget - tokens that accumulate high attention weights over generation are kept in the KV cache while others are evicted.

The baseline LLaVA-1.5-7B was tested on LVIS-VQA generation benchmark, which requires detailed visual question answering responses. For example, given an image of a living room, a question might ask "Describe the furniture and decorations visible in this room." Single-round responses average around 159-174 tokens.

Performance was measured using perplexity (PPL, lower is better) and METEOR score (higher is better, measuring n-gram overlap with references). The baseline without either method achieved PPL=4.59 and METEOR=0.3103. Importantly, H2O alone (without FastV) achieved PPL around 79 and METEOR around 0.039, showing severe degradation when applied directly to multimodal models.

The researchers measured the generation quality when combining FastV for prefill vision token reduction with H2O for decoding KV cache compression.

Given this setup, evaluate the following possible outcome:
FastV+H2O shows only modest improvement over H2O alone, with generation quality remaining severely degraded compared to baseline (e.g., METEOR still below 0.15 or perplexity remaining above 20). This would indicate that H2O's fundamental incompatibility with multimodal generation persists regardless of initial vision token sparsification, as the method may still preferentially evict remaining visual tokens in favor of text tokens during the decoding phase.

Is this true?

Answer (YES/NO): NO